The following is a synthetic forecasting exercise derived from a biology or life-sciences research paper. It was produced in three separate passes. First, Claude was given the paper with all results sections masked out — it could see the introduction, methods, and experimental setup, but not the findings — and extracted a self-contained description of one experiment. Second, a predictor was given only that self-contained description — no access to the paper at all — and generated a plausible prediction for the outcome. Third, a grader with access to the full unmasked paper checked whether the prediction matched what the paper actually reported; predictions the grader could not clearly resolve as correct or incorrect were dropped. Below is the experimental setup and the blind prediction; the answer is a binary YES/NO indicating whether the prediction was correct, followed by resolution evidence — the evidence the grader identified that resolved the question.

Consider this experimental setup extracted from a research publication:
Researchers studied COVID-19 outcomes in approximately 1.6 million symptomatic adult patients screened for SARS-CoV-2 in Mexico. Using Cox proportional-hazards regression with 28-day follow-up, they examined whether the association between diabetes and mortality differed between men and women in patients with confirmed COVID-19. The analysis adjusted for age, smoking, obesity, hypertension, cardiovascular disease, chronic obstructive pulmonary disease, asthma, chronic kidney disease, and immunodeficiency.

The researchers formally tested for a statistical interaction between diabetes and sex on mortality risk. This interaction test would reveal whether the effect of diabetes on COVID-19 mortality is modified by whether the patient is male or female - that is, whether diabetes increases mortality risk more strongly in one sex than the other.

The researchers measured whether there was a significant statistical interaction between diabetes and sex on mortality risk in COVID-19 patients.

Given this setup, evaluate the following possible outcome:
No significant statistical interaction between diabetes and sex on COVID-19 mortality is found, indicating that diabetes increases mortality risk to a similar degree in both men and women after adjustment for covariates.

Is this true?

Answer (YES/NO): NO